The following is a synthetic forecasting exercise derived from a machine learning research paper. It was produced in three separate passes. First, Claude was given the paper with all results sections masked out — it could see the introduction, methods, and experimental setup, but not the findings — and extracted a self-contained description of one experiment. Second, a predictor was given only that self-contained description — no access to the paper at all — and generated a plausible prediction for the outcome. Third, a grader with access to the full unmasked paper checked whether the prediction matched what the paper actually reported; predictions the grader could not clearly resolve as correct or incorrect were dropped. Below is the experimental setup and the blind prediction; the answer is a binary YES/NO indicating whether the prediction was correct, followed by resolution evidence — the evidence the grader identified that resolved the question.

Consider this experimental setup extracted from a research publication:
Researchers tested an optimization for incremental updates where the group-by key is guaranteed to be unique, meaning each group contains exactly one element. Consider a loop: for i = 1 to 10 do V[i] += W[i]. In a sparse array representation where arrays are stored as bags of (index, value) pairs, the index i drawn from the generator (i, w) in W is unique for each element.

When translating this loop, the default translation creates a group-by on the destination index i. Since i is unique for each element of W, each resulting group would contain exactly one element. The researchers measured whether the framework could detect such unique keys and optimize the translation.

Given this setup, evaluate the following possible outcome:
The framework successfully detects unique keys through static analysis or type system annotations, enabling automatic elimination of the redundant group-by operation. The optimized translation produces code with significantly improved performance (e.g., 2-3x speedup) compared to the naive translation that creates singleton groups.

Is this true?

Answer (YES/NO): NO